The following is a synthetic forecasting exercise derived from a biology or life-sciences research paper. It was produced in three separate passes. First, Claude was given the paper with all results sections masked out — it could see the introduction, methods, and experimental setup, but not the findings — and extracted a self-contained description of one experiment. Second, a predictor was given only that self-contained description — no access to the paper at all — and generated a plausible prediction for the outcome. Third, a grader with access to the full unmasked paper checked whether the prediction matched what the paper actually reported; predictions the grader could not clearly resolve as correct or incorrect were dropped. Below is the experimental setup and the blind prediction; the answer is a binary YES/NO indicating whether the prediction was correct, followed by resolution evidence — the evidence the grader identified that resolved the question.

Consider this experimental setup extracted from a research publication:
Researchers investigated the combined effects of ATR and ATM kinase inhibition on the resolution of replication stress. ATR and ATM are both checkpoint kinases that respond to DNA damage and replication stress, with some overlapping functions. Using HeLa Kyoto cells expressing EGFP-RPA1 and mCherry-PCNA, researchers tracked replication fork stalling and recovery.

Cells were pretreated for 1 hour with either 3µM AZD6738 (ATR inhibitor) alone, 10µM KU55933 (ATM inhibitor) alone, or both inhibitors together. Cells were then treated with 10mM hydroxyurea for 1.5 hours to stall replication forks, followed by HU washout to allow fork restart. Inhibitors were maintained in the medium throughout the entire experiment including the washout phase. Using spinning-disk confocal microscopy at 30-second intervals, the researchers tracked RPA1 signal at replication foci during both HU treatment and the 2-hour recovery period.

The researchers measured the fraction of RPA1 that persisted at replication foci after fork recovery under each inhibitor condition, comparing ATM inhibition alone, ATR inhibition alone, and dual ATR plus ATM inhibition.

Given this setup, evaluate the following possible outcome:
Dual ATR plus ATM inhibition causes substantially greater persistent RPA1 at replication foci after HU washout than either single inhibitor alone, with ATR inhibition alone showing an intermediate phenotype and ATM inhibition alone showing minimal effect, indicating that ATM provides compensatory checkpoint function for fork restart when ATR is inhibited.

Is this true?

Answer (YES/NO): YES